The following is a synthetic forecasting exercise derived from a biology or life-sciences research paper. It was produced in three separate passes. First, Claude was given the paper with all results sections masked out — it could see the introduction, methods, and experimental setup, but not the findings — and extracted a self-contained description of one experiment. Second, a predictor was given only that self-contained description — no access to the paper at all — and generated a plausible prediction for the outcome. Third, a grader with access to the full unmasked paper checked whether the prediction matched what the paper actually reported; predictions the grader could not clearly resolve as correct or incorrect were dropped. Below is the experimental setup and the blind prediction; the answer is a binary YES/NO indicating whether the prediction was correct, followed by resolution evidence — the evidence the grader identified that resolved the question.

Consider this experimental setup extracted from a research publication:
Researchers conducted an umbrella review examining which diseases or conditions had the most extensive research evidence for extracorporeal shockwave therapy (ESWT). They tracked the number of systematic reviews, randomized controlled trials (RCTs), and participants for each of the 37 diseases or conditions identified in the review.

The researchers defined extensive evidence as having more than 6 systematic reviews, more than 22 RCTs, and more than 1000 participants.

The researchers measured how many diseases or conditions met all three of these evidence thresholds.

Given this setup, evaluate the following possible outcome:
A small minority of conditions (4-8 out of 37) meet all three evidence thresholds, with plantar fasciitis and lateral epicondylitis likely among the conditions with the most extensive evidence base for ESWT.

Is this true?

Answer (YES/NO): YES